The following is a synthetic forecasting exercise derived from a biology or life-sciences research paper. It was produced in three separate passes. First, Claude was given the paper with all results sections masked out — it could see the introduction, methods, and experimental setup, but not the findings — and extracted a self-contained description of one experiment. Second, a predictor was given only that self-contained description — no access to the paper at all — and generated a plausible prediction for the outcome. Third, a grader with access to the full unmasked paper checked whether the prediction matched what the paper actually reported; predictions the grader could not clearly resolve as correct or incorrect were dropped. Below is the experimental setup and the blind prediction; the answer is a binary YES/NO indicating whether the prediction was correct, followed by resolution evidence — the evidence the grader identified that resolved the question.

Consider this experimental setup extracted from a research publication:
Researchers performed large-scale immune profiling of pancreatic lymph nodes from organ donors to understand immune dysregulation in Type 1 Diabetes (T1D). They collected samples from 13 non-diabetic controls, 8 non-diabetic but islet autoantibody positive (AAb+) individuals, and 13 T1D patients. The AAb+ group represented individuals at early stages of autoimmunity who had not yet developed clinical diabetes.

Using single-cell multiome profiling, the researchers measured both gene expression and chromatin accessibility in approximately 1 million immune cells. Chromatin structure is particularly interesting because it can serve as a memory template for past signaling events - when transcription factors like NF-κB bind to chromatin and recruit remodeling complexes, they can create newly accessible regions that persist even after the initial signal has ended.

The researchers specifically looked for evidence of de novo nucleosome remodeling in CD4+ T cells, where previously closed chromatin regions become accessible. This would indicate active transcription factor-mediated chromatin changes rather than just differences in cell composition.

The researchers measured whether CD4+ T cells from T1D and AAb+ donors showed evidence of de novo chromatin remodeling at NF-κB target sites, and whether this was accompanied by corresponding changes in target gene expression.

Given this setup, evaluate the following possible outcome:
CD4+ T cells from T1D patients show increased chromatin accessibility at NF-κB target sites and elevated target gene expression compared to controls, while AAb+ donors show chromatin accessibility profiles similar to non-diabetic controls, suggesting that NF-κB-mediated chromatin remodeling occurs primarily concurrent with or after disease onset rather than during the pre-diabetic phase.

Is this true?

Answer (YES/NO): NO